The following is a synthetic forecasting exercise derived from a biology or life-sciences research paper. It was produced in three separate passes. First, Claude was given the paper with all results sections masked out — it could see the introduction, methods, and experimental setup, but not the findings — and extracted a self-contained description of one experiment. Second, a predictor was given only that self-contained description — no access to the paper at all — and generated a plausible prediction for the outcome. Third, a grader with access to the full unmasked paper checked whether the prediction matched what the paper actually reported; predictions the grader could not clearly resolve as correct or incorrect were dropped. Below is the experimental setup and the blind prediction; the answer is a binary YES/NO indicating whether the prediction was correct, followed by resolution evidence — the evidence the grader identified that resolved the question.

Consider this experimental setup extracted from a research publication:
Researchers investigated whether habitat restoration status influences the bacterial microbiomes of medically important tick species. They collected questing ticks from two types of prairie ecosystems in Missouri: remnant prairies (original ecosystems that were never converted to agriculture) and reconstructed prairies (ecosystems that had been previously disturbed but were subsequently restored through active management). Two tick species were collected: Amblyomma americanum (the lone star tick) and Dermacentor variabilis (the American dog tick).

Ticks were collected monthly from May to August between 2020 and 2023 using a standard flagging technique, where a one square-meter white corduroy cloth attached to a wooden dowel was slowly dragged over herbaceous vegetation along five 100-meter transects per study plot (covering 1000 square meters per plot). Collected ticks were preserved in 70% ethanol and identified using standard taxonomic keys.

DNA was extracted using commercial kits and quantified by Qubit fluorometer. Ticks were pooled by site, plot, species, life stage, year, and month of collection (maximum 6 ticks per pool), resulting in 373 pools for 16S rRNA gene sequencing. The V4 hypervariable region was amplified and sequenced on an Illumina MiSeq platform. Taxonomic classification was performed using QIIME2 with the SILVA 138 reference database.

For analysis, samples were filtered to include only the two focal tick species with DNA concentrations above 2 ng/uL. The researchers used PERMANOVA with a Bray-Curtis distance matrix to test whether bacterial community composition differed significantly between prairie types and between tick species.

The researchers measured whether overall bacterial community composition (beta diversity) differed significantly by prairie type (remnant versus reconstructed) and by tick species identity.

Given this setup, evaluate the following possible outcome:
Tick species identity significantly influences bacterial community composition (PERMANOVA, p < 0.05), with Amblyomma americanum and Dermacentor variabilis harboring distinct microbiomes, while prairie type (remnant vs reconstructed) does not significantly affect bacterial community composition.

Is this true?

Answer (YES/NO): NO